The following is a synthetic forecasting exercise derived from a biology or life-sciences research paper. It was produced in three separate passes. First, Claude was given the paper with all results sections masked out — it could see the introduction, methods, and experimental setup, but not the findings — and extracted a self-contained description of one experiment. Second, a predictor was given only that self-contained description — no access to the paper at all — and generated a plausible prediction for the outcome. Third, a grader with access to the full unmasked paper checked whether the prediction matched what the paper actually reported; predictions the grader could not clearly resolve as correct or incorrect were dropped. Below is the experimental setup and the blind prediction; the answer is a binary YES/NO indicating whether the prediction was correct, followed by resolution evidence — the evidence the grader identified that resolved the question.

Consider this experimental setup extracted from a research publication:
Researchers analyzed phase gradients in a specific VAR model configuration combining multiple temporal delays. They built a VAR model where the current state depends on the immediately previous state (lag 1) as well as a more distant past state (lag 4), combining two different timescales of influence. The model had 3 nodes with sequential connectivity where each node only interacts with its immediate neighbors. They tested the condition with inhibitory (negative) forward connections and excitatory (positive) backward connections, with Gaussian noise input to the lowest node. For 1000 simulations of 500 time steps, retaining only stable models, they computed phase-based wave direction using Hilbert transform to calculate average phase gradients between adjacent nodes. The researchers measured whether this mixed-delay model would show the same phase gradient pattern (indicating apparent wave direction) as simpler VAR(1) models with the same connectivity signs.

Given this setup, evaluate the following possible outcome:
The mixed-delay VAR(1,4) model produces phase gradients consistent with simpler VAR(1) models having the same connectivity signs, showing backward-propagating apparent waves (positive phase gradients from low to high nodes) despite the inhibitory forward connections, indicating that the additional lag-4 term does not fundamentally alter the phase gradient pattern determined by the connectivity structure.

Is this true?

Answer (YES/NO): NO